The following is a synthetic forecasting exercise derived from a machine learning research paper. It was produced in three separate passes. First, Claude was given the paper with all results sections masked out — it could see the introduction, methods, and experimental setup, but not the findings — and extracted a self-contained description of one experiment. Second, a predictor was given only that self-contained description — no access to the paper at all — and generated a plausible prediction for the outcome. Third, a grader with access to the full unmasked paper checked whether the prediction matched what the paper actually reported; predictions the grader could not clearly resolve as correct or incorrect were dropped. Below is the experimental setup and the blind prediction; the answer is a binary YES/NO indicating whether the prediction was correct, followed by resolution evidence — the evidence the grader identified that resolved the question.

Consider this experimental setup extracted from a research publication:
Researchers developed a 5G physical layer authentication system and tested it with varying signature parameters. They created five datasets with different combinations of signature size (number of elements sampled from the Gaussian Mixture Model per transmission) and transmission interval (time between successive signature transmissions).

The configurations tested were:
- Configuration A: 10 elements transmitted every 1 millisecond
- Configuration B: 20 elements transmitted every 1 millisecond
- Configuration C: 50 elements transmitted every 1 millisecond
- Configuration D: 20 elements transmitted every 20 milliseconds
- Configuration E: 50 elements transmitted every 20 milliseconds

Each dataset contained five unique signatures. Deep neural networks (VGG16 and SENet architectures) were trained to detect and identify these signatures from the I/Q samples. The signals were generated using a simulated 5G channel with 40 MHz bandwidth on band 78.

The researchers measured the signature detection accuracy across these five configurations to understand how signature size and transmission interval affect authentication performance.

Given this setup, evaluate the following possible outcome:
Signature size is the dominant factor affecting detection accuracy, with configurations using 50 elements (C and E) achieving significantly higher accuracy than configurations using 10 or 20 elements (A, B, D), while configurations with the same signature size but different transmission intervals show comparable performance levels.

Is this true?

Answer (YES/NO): NO